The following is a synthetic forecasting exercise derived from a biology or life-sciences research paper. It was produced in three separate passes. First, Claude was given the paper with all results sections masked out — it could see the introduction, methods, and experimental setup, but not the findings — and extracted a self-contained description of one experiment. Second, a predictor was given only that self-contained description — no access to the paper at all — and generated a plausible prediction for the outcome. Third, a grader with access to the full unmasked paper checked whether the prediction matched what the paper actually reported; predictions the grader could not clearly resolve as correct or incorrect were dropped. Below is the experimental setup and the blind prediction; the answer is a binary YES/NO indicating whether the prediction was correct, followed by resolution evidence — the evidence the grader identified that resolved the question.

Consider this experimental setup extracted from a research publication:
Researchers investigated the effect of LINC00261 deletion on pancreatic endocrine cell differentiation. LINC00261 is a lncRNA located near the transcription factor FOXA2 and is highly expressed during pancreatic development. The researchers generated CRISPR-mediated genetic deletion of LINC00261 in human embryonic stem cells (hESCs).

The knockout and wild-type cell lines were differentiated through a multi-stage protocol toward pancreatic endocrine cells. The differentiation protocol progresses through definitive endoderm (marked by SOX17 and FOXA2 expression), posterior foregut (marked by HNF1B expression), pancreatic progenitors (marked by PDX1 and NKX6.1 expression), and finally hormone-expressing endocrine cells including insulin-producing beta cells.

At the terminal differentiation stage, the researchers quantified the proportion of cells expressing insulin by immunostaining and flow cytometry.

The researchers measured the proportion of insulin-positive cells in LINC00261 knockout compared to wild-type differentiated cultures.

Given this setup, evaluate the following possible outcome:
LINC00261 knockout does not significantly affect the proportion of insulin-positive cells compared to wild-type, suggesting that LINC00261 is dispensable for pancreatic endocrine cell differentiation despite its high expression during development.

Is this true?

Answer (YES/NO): NO